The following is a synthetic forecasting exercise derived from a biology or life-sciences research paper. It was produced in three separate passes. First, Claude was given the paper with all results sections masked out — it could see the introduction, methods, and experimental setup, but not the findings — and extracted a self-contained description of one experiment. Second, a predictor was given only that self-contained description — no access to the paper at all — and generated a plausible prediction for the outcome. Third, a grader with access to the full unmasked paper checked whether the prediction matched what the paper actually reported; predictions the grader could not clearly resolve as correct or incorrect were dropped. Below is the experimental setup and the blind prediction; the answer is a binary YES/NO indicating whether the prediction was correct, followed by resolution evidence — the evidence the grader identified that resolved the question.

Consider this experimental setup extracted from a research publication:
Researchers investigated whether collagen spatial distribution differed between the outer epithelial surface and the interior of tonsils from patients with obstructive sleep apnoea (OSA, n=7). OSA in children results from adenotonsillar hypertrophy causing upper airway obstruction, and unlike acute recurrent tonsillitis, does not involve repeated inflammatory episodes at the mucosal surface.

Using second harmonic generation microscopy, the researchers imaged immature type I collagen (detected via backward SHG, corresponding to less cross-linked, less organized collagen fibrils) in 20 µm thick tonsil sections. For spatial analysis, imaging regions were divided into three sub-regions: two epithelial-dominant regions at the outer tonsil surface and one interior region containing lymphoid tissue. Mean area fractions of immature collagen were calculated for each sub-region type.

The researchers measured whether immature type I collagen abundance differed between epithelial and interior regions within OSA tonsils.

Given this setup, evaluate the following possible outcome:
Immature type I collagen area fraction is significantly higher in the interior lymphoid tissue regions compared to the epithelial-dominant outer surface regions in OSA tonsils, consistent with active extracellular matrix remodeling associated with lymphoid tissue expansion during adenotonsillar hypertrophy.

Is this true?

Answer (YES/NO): NO